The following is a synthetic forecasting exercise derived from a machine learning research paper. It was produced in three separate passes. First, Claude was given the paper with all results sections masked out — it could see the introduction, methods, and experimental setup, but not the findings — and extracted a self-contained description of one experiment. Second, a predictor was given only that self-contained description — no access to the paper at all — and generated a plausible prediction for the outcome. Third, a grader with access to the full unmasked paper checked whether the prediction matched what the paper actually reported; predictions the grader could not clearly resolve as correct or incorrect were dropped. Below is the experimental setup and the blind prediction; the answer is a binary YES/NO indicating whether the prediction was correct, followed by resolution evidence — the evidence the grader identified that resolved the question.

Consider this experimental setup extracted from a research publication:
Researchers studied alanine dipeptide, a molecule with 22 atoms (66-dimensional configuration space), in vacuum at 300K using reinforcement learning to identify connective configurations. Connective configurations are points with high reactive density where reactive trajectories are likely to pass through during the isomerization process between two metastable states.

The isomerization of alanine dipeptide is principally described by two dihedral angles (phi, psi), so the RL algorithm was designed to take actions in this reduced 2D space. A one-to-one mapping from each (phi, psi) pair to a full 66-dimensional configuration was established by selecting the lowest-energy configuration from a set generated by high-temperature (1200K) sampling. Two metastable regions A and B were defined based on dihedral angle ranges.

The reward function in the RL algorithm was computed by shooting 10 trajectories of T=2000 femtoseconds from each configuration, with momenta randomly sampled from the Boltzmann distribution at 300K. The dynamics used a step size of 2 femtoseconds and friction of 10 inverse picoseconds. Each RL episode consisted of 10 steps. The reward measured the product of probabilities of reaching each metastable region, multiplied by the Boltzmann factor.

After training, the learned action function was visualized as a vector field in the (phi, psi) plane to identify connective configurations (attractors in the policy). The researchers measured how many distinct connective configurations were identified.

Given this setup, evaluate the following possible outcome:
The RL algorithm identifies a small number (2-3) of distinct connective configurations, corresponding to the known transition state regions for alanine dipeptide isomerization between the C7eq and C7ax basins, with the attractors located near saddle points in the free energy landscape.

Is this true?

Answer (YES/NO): NO